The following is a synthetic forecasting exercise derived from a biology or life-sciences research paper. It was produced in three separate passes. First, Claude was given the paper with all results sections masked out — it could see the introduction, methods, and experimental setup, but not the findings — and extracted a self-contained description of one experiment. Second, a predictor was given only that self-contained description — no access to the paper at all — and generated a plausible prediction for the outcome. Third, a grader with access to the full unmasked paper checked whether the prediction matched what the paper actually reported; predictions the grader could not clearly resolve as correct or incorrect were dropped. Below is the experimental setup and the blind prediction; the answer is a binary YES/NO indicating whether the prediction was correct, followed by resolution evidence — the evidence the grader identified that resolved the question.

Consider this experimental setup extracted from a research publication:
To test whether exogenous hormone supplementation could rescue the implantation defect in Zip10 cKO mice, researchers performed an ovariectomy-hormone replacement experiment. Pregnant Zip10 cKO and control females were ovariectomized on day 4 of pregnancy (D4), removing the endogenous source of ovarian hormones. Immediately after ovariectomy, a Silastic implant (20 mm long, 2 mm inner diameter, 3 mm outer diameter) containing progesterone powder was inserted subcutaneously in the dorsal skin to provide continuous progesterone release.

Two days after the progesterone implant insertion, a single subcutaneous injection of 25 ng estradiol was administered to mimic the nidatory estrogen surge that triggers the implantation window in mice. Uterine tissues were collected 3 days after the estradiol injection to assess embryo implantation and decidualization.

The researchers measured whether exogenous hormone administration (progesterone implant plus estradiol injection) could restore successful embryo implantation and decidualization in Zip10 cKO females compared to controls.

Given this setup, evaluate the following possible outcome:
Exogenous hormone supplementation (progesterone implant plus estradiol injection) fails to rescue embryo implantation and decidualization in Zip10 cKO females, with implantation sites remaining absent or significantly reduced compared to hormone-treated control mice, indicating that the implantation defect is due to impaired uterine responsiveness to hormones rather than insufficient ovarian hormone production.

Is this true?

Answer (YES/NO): YES